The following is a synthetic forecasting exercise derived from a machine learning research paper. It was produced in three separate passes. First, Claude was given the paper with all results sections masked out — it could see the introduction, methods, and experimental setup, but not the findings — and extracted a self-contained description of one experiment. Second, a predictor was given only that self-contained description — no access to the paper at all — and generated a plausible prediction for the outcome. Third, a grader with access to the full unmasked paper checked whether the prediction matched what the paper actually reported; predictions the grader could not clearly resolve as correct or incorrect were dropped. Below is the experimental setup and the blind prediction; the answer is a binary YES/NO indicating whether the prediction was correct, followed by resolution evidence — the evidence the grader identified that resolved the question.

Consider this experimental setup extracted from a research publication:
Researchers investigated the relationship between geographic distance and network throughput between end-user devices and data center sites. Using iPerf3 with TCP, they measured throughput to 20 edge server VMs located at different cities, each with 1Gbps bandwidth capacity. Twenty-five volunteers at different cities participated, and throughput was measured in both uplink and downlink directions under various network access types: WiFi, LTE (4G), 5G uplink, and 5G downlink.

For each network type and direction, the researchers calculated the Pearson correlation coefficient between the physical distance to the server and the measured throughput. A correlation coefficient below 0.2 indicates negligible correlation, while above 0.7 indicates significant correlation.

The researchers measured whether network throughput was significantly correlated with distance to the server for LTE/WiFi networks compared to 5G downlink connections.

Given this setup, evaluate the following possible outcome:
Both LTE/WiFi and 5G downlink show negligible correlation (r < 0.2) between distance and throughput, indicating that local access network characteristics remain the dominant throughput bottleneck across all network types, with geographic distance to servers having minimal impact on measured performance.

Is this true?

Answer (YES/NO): NO